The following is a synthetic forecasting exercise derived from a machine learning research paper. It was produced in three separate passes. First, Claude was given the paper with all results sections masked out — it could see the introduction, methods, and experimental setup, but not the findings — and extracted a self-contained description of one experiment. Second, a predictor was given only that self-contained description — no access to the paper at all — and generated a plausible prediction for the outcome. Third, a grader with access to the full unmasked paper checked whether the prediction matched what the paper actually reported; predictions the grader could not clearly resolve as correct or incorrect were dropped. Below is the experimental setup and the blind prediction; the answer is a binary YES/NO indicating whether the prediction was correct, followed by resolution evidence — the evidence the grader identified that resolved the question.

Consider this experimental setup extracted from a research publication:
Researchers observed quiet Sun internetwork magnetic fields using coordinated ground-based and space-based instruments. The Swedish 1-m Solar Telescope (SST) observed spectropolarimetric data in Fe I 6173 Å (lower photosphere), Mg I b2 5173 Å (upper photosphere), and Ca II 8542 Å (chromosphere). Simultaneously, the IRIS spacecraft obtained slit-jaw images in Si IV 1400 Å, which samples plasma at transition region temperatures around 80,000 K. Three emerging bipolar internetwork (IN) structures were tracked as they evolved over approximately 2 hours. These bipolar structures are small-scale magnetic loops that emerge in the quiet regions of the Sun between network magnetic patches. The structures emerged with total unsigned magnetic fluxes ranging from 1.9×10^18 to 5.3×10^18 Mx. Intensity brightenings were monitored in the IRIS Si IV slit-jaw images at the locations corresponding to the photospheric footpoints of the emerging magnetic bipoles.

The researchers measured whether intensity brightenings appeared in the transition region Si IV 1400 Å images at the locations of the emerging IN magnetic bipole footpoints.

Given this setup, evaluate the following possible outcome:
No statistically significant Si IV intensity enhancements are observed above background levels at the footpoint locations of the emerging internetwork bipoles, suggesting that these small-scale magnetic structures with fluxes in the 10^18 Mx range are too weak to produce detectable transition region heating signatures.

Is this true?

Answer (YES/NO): NO